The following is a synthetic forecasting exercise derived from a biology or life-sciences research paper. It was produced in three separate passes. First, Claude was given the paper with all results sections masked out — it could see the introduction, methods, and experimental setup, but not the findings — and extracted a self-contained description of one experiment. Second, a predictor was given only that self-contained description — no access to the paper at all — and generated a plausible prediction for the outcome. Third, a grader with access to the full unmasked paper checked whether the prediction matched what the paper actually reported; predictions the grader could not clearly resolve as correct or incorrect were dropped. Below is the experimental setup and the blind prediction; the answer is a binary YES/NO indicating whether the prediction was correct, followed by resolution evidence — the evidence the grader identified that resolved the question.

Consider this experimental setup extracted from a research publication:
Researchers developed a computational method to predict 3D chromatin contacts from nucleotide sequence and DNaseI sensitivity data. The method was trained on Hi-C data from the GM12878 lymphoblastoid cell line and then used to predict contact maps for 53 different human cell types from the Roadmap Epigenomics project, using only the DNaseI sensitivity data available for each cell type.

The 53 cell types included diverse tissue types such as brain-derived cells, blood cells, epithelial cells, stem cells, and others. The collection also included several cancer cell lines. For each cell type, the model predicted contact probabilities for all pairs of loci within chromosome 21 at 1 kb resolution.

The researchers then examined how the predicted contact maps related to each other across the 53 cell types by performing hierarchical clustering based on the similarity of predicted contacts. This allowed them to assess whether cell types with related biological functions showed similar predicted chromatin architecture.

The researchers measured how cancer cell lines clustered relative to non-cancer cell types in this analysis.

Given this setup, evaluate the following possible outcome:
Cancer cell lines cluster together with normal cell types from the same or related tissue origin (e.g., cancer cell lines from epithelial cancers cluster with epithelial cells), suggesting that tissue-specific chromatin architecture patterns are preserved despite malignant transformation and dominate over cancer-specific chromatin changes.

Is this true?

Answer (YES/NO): NO